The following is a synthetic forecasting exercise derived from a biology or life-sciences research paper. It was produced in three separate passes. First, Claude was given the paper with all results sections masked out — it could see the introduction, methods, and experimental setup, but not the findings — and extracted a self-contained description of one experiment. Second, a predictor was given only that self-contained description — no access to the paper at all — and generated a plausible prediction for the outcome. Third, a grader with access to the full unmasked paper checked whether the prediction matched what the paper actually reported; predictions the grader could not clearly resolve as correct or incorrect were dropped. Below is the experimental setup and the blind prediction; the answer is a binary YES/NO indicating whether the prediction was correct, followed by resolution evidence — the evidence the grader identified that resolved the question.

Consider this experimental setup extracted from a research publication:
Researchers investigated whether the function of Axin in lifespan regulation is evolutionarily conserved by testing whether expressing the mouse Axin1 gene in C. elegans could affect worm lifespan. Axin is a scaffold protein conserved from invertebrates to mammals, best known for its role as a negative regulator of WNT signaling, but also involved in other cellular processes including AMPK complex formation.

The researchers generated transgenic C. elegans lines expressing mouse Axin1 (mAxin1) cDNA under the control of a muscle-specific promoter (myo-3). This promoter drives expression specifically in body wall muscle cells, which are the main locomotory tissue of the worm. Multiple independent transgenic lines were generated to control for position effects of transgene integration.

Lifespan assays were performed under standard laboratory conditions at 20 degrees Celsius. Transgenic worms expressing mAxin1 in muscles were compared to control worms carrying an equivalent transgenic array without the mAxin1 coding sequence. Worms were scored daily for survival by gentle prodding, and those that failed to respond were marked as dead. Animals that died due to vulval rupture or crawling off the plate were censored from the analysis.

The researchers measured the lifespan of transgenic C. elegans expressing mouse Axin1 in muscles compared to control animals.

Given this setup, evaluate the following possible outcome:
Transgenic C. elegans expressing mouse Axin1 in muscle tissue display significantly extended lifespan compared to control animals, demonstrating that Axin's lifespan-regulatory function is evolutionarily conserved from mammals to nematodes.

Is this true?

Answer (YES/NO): YES